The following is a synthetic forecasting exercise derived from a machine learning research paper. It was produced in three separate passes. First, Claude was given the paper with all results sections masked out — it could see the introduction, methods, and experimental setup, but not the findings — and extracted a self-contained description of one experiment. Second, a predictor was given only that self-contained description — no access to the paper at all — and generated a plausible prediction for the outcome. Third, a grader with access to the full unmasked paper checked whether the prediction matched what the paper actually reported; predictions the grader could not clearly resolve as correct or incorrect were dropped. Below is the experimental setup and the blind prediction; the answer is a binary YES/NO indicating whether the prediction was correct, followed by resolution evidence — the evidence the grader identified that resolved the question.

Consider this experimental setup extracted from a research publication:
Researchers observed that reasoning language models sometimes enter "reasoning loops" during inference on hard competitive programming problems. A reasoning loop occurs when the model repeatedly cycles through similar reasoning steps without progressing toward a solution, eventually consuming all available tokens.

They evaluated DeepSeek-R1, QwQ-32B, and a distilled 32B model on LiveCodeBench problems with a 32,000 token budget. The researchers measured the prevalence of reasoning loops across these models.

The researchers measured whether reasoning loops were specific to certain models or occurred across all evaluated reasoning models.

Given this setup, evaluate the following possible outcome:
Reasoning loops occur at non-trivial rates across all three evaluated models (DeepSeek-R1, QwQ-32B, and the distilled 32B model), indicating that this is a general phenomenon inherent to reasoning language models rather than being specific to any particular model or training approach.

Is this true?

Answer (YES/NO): NO